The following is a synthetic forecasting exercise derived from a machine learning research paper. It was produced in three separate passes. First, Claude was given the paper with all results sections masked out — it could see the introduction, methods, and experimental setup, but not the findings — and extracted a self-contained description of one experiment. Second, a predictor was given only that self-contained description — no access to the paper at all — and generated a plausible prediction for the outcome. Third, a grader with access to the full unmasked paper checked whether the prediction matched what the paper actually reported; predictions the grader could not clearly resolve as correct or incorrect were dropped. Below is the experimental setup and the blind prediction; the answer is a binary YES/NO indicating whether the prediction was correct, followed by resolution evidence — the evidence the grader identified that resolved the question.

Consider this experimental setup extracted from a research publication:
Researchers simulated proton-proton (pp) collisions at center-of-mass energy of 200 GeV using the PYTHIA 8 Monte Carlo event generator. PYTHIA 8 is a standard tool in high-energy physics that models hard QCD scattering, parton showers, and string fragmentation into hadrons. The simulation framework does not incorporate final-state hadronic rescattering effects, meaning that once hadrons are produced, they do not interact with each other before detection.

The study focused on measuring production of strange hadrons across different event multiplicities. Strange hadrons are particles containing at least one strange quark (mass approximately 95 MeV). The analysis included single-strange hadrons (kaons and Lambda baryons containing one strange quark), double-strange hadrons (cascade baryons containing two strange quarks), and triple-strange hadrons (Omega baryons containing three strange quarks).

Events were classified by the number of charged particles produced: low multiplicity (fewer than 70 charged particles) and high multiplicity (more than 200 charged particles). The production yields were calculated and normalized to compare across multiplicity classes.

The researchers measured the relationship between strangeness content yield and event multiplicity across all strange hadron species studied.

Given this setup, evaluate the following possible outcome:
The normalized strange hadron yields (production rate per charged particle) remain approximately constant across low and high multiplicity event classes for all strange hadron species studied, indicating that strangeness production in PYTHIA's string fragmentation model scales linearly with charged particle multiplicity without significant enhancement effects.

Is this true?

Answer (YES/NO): NO